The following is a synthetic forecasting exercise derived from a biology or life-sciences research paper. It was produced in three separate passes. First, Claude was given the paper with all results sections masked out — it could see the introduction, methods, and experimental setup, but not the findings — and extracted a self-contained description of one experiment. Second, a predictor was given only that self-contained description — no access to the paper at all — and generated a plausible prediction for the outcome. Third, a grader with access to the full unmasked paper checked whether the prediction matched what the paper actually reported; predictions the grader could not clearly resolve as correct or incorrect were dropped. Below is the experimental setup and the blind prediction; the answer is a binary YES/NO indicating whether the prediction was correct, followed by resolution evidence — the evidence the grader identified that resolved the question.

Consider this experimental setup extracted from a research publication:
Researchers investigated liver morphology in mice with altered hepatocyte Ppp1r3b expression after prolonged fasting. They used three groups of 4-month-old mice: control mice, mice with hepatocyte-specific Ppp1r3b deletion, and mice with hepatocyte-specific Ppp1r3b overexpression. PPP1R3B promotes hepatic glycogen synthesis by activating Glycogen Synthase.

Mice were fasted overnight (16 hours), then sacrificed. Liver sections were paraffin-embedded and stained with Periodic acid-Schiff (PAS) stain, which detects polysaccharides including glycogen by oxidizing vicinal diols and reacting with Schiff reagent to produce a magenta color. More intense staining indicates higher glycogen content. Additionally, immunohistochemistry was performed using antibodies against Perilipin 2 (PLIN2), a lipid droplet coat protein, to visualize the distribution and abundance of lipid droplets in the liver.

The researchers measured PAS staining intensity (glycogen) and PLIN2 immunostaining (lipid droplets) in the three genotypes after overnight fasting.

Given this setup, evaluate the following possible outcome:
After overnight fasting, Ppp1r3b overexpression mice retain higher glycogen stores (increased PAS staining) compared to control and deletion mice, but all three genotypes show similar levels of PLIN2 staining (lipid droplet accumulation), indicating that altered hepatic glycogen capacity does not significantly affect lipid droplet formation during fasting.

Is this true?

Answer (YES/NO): NO